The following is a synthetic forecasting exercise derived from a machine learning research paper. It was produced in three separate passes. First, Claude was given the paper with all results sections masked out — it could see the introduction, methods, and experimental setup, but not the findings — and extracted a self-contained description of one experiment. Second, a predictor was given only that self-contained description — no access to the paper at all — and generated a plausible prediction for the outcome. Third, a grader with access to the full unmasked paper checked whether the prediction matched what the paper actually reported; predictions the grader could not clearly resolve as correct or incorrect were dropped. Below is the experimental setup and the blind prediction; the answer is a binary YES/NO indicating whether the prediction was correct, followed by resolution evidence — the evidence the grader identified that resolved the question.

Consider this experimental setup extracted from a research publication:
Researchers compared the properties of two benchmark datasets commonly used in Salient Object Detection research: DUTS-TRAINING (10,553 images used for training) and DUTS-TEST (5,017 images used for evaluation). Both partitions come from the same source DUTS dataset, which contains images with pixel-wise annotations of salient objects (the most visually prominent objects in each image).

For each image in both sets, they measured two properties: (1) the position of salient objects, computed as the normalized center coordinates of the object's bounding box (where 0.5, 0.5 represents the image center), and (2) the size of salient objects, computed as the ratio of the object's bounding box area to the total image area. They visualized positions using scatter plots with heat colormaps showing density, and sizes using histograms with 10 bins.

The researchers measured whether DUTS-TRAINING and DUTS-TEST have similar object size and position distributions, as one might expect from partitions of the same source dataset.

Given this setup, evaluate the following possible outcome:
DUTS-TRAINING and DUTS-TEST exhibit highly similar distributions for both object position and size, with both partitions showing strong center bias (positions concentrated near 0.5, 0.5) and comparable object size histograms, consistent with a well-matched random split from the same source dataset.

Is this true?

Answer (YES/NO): NO